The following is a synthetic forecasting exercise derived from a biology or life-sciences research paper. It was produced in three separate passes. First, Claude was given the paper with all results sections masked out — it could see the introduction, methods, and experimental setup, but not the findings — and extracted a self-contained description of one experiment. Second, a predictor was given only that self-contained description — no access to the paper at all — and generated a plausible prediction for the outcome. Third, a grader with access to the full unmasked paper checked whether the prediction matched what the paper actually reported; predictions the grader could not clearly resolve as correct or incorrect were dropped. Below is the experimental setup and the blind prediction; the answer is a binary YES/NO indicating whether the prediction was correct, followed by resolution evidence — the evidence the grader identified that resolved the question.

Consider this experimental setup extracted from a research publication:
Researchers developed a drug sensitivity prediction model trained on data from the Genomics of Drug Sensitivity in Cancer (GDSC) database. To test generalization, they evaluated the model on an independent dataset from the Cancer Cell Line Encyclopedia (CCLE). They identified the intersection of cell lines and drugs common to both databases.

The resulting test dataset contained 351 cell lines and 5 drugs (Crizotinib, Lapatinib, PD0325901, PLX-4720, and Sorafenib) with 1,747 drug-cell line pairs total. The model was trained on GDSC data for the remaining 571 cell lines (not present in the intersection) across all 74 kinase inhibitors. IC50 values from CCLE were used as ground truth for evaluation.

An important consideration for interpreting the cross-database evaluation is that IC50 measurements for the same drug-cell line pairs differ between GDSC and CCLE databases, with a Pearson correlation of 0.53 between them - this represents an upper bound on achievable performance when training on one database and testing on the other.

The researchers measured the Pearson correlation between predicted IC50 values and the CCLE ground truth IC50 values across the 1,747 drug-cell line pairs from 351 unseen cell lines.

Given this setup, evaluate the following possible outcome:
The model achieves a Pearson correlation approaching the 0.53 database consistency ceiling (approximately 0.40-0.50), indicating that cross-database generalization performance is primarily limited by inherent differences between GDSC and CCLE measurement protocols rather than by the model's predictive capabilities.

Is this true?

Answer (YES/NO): YES